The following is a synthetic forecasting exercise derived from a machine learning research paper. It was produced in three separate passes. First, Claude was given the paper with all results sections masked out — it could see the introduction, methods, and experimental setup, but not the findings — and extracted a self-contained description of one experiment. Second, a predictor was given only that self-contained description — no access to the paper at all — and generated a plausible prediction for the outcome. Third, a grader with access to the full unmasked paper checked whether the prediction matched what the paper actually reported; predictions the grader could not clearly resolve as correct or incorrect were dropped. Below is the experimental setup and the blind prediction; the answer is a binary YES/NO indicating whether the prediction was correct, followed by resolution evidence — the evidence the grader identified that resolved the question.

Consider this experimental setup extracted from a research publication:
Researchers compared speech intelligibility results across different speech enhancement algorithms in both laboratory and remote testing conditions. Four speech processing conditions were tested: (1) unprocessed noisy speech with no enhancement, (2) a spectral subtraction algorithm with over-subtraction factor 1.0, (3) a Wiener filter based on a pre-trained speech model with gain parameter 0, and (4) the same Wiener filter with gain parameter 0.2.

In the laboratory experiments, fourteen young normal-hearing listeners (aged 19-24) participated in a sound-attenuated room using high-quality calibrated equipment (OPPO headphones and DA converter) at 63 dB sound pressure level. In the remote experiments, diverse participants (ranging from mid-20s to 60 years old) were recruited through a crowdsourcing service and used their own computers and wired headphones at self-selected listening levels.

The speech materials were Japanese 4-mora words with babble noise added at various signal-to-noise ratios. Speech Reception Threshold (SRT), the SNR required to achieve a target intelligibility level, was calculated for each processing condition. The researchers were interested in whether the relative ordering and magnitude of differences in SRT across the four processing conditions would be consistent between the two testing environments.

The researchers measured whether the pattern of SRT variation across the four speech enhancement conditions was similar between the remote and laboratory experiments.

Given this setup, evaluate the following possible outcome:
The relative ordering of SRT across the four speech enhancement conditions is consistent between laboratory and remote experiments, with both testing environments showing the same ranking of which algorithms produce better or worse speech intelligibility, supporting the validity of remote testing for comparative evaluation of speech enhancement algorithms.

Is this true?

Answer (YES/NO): YES